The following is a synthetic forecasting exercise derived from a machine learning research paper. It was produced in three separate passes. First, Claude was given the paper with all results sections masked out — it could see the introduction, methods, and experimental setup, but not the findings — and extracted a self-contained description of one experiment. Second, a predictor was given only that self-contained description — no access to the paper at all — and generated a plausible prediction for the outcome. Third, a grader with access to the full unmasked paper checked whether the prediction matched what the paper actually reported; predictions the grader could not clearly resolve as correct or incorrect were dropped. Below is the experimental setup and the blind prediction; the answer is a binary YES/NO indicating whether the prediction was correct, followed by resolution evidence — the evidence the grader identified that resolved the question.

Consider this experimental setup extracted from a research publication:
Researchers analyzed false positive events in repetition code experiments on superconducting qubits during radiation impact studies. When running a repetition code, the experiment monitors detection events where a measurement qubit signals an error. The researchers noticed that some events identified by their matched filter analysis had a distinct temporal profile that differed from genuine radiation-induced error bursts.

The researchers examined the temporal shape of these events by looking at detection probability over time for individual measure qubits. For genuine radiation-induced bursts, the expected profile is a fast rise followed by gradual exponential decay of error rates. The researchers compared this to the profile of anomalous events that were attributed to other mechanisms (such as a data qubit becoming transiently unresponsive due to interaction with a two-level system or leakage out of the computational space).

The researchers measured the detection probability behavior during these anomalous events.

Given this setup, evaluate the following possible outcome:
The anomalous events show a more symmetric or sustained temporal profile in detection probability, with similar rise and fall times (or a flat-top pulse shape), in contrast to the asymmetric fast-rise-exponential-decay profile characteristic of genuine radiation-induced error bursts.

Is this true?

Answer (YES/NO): YES